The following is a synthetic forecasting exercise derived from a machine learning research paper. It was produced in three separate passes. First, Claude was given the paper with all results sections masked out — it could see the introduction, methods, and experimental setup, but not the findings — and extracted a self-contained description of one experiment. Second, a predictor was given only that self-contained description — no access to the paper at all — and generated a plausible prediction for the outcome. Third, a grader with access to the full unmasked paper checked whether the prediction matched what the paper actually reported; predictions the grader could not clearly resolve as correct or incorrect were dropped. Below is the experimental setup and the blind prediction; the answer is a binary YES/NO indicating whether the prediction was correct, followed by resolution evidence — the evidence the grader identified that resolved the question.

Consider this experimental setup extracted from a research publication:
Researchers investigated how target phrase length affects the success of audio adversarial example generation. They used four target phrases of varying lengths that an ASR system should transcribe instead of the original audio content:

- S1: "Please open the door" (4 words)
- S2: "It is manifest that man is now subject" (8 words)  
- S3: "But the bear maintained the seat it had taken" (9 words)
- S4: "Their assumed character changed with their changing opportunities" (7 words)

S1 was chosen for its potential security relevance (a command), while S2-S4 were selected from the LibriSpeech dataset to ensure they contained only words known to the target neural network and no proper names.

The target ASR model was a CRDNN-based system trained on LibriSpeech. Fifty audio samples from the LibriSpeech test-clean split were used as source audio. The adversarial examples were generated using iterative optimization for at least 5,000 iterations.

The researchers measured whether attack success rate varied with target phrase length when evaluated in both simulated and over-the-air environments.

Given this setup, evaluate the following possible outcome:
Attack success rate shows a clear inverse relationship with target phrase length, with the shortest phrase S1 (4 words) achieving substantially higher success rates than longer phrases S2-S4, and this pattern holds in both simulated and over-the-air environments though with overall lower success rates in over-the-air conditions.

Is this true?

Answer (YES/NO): NO